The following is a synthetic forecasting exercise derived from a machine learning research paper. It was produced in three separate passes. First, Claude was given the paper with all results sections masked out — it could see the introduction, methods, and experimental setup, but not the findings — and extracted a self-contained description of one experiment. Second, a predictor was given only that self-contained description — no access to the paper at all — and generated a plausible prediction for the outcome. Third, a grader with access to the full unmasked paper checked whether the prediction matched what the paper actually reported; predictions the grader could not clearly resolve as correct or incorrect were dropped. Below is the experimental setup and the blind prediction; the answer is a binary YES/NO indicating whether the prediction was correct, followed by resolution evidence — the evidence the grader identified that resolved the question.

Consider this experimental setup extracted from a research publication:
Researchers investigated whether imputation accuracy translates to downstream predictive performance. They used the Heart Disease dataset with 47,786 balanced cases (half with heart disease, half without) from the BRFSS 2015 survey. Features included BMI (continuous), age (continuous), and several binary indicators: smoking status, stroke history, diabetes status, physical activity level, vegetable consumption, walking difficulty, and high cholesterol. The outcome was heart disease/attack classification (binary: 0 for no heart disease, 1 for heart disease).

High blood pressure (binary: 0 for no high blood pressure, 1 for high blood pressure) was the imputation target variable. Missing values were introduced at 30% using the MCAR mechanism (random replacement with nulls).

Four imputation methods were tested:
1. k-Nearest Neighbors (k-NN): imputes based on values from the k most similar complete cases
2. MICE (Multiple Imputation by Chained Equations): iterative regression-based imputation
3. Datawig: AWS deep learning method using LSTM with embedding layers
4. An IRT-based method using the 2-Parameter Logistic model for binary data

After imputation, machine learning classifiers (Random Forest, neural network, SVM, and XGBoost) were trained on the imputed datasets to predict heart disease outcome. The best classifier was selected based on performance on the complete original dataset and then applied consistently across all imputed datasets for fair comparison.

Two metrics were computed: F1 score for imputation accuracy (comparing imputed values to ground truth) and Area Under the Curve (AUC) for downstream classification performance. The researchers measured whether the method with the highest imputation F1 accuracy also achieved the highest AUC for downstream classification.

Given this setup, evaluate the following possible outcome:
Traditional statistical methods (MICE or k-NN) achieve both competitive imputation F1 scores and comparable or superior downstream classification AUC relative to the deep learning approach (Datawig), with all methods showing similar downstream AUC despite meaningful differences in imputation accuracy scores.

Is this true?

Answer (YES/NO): YES